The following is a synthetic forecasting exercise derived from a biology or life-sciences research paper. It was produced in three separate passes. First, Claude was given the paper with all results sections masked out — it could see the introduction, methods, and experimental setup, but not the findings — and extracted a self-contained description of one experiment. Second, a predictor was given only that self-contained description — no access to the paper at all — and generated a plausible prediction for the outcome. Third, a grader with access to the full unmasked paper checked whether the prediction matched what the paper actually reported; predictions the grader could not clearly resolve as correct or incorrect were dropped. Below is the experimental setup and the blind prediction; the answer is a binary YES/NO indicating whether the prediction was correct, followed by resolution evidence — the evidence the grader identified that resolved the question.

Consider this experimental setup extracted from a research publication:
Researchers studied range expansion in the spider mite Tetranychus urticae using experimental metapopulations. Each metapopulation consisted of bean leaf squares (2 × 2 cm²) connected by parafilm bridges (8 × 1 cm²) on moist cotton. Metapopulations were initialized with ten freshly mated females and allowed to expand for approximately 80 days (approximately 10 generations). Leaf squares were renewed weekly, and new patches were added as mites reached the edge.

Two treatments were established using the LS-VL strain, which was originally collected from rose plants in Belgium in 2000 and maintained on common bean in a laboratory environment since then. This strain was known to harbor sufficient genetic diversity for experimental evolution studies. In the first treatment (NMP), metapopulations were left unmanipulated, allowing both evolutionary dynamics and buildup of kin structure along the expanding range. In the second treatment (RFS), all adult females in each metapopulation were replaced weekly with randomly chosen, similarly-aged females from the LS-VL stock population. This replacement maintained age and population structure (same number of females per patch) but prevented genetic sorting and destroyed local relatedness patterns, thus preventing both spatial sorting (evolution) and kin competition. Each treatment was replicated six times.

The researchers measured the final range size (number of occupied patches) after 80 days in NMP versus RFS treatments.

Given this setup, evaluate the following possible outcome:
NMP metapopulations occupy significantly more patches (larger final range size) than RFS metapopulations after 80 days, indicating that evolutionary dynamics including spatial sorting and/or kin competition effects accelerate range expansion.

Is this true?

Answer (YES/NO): YES